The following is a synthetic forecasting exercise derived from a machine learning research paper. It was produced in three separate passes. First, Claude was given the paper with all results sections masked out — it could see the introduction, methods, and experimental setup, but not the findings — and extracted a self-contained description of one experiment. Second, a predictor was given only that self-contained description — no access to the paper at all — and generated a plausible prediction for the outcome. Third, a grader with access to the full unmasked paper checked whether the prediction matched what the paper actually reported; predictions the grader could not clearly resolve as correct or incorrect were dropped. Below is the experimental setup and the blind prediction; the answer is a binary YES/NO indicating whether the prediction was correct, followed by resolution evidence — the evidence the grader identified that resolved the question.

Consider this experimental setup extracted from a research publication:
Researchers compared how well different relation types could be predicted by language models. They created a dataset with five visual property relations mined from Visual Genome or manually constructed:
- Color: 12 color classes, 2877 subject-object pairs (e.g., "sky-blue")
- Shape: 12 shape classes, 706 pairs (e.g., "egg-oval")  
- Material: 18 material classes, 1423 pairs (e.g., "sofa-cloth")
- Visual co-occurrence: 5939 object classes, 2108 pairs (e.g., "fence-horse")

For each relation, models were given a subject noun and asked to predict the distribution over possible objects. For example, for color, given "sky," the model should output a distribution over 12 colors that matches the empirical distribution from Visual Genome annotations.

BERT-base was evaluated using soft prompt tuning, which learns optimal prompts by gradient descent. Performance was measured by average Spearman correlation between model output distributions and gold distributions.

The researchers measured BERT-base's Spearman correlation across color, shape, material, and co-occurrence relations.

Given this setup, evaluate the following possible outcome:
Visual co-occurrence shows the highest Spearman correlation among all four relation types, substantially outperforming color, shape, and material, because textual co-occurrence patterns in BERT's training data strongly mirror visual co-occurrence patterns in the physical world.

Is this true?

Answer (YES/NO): NO